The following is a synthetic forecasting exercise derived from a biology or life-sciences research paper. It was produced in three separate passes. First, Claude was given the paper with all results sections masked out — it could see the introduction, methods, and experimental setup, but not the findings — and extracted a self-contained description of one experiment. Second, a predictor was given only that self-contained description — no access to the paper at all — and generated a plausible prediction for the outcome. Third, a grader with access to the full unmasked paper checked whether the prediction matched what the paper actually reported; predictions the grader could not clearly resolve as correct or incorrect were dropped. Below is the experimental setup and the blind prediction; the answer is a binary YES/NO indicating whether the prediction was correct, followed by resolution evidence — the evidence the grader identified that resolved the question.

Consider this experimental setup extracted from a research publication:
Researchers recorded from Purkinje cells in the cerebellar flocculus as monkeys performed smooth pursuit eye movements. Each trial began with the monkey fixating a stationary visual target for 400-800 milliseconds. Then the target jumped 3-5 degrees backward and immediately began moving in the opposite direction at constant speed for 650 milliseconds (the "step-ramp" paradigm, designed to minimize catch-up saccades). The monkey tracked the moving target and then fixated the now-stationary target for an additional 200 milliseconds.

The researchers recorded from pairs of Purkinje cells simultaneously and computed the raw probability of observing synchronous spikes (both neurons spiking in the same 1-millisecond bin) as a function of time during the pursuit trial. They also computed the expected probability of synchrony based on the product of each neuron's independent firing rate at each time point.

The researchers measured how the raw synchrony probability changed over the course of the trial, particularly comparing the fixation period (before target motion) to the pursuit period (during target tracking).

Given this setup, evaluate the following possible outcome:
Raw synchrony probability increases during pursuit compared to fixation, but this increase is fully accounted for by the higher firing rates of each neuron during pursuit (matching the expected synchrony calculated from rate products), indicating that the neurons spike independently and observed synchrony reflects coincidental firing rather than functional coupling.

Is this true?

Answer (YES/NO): NO